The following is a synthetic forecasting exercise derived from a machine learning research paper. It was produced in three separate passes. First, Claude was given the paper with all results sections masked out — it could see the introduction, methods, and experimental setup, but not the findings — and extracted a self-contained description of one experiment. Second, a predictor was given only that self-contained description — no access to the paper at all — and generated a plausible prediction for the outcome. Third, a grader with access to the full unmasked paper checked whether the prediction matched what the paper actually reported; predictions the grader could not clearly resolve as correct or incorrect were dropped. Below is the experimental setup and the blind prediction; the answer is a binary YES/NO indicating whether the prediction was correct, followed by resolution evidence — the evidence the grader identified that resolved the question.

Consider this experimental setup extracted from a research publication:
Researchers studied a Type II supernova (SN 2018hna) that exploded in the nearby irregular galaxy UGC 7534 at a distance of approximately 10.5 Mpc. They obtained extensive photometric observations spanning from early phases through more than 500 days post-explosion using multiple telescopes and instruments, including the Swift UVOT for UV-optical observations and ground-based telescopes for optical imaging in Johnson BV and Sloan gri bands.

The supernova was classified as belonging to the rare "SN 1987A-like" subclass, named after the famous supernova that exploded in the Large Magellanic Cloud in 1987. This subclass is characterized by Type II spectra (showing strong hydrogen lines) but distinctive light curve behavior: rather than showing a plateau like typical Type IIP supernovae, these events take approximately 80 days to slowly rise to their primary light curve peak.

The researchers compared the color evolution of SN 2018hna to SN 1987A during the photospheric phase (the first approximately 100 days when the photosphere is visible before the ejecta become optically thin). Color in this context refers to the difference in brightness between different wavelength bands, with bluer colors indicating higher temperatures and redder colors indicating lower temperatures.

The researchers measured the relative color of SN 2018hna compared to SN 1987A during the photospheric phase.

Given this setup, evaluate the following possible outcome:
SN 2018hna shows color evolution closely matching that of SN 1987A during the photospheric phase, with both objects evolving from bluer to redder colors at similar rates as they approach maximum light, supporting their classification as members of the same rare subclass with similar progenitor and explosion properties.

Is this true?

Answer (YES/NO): NO